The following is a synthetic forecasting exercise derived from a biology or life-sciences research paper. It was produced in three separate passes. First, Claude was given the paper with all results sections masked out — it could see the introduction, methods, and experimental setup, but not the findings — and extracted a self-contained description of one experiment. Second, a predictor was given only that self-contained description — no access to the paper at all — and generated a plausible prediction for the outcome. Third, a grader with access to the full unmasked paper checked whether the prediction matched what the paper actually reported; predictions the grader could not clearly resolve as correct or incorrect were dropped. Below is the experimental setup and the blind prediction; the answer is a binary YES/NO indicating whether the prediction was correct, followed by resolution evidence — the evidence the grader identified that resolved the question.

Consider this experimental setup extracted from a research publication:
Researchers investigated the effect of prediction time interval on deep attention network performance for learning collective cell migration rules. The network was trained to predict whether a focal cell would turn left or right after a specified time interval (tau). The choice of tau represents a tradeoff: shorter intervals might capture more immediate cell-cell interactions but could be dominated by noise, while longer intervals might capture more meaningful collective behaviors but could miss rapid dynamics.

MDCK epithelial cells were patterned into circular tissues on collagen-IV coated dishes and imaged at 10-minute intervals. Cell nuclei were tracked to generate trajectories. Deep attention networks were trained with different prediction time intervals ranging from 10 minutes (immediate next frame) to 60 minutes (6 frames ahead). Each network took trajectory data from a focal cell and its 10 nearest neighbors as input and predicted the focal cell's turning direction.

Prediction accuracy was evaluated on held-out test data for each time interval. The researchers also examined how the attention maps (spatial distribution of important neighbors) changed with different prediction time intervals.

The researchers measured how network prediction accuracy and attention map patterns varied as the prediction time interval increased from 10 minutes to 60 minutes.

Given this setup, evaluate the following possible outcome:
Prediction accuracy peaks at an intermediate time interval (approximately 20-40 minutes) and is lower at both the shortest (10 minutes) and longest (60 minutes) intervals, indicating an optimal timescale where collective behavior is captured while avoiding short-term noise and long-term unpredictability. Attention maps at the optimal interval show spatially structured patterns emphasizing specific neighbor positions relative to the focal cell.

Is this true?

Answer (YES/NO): NO